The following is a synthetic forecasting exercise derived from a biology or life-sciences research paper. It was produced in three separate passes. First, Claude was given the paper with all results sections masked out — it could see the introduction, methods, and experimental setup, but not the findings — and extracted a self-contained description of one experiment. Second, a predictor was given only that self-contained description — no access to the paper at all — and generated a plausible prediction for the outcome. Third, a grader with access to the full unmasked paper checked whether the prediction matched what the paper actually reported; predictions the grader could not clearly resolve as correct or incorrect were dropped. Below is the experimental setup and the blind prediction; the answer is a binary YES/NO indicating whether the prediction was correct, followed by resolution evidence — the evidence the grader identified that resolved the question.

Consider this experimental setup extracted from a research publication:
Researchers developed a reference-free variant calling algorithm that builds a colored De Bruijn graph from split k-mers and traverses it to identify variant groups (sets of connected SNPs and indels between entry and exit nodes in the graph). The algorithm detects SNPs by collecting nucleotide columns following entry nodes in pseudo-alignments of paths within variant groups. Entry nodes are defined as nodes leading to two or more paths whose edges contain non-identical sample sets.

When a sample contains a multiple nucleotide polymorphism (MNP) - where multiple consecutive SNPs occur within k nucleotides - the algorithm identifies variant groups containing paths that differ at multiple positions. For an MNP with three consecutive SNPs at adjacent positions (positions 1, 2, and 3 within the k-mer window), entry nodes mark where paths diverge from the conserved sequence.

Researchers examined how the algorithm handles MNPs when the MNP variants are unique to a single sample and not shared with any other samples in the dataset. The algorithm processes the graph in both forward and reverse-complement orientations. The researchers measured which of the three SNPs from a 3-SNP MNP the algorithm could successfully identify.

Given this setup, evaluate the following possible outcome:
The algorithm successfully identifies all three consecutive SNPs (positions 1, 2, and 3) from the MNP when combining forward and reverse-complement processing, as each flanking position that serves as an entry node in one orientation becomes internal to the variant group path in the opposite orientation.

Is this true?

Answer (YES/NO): NO